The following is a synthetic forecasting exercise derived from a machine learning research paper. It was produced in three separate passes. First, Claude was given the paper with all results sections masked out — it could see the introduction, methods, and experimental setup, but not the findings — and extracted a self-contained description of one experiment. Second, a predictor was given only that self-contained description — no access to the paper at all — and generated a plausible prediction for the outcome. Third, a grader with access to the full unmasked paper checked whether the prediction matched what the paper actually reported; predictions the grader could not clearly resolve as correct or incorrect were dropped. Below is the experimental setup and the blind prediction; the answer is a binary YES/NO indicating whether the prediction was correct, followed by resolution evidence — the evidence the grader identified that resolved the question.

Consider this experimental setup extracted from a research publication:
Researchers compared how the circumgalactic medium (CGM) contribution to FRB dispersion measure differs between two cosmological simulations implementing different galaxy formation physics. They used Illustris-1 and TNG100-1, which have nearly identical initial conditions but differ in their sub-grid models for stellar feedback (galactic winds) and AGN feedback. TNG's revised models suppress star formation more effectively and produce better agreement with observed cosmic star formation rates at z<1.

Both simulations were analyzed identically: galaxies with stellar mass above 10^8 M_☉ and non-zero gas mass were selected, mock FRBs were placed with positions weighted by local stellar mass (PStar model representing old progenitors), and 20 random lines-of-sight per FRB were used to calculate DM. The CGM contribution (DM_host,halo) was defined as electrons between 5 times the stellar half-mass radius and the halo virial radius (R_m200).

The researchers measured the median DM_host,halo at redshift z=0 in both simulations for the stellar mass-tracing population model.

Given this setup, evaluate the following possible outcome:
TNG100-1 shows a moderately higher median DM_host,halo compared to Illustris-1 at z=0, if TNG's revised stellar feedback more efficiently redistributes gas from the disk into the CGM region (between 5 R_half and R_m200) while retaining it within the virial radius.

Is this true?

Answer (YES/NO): NO